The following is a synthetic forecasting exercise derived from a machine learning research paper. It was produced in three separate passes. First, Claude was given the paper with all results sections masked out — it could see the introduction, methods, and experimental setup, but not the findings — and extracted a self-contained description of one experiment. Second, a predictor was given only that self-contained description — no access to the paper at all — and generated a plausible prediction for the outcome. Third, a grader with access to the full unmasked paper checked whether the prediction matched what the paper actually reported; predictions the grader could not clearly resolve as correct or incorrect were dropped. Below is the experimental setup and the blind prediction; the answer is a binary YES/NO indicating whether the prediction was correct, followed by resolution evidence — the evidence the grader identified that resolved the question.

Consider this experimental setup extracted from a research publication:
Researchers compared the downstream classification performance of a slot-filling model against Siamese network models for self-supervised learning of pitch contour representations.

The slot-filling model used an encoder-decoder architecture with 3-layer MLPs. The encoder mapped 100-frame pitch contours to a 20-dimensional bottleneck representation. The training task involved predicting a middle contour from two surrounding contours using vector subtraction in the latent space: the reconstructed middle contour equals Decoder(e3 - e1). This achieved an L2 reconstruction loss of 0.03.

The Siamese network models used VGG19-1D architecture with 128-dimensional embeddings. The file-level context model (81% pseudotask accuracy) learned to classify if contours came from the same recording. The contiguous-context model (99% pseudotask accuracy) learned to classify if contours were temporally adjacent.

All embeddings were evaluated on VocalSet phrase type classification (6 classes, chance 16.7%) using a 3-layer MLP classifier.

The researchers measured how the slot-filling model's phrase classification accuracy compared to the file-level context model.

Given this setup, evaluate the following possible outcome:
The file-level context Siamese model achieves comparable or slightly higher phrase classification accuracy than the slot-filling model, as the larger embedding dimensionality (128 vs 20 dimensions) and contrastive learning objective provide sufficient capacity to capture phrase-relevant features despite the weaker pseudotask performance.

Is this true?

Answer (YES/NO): NO